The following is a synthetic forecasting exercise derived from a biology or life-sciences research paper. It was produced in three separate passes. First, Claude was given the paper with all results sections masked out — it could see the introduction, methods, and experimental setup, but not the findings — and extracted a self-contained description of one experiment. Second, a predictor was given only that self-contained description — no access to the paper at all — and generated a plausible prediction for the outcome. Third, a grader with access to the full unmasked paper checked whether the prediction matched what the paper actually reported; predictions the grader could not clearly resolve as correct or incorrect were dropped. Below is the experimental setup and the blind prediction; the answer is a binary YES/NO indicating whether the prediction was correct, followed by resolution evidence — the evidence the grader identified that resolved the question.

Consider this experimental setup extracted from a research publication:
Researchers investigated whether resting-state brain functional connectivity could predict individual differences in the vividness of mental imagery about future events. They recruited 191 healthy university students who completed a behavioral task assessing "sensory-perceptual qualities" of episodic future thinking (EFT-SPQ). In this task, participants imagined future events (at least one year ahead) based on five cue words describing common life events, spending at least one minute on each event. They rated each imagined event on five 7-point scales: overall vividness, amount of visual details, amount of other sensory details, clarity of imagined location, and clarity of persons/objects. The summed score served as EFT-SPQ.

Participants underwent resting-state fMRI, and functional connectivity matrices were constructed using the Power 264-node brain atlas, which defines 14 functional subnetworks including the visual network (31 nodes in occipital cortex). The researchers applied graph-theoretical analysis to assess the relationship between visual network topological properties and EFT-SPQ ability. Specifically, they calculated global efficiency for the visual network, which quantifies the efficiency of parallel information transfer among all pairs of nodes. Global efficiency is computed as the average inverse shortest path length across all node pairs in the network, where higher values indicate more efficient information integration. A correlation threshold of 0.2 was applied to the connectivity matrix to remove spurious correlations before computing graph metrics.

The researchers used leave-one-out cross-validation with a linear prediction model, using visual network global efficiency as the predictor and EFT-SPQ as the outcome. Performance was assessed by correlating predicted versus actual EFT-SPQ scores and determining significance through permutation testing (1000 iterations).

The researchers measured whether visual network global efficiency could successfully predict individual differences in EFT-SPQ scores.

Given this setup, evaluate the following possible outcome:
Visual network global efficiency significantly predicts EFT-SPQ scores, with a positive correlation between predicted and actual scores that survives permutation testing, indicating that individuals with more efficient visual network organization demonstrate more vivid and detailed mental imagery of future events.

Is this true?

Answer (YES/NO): YES